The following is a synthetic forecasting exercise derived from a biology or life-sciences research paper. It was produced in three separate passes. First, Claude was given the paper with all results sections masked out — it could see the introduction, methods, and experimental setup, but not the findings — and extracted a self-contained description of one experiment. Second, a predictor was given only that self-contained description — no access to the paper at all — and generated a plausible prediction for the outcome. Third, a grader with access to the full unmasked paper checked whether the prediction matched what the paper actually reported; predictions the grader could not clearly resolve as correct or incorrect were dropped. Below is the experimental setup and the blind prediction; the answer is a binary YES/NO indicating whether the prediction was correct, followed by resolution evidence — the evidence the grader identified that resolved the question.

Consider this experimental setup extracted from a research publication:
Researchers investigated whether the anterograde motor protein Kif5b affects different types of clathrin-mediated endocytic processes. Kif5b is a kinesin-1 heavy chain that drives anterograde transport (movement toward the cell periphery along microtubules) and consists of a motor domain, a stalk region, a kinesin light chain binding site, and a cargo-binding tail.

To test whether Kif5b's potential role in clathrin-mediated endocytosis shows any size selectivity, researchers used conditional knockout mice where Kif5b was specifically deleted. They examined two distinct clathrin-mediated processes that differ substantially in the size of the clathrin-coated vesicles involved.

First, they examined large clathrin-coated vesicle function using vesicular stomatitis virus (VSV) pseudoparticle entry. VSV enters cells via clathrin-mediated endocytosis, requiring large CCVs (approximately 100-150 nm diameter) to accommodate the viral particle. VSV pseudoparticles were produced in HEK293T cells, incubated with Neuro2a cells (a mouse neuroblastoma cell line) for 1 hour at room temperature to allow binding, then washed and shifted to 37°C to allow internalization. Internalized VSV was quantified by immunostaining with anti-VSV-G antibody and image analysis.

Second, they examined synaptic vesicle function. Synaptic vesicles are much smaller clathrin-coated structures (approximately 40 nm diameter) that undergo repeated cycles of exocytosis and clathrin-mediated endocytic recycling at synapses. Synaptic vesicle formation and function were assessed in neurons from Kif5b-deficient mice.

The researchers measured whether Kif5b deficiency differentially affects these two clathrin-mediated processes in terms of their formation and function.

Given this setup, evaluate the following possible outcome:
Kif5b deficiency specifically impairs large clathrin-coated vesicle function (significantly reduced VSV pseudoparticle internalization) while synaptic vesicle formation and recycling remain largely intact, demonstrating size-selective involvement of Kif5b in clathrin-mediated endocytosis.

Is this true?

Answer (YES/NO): YES